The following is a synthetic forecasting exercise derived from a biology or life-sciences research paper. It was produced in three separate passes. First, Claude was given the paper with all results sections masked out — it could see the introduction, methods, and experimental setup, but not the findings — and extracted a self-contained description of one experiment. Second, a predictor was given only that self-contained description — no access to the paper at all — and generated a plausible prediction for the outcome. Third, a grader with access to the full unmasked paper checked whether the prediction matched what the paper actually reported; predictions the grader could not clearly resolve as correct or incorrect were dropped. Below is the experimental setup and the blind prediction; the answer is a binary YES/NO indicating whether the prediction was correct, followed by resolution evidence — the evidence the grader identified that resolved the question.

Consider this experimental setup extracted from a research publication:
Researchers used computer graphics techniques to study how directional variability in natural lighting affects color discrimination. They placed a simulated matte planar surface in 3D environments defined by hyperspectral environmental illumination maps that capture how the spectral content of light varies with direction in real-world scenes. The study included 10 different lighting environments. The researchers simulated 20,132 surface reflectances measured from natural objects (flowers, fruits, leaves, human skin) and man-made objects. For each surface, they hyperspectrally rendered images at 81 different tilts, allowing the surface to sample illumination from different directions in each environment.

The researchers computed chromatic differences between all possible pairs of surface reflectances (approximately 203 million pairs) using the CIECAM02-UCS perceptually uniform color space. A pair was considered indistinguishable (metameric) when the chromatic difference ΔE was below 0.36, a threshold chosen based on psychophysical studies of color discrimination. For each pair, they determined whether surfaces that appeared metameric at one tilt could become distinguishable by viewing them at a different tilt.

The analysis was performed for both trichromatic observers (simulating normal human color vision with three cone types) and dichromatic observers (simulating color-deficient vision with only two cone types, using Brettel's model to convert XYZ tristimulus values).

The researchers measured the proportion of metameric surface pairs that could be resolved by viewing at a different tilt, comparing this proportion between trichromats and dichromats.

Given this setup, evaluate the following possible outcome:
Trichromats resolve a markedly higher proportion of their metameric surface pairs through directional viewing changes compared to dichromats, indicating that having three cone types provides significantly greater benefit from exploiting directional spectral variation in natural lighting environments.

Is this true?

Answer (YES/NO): NO